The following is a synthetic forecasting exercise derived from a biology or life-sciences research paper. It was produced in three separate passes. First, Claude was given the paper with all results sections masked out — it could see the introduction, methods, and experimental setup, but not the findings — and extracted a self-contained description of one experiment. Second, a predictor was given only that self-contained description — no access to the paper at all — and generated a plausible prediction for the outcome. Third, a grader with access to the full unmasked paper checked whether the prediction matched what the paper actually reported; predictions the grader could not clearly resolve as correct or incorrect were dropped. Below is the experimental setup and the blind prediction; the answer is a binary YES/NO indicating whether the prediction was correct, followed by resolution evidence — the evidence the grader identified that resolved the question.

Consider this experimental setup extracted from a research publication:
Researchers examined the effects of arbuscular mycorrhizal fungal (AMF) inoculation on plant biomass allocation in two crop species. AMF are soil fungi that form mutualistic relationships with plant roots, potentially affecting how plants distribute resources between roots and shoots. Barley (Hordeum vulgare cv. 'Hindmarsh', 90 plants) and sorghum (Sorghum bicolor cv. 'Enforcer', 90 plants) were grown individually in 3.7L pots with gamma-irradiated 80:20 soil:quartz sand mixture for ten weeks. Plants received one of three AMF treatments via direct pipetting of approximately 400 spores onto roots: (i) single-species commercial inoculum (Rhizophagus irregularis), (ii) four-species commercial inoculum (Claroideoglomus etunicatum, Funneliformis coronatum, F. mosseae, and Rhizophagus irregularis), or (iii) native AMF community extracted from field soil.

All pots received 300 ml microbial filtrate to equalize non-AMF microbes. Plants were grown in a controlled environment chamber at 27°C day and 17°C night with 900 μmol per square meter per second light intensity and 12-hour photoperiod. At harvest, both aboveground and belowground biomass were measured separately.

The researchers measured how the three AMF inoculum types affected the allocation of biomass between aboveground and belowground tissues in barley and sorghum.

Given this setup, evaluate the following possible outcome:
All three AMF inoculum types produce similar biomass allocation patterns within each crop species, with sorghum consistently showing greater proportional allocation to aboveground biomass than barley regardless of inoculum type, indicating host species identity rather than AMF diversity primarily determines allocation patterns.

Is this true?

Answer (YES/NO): NO